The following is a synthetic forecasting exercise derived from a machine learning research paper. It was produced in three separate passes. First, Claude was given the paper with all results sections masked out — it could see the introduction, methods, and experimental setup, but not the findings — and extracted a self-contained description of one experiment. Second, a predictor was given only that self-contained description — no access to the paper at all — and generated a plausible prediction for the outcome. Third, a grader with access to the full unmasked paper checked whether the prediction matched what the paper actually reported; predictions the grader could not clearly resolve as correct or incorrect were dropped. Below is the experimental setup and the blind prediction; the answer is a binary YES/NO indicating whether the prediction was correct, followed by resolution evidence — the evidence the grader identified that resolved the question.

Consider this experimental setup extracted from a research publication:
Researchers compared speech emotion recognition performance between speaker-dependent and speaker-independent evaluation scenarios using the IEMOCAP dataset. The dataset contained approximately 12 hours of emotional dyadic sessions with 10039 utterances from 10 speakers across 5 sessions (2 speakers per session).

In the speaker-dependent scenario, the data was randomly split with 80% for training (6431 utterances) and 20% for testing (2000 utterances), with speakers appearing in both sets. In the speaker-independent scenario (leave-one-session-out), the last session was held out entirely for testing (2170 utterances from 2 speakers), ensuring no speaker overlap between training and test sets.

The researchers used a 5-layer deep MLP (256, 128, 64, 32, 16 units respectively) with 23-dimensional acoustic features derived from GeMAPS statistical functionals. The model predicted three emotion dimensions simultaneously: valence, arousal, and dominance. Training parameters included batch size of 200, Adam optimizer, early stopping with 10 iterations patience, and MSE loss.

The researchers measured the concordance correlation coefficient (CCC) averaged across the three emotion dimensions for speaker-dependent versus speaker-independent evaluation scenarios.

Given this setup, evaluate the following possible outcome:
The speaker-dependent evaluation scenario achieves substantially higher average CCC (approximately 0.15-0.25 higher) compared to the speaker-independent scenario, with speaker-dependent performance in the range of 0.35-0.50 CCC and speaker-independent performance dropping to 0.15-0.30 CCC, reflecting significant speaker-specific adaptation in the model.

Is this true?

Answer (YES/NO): NO